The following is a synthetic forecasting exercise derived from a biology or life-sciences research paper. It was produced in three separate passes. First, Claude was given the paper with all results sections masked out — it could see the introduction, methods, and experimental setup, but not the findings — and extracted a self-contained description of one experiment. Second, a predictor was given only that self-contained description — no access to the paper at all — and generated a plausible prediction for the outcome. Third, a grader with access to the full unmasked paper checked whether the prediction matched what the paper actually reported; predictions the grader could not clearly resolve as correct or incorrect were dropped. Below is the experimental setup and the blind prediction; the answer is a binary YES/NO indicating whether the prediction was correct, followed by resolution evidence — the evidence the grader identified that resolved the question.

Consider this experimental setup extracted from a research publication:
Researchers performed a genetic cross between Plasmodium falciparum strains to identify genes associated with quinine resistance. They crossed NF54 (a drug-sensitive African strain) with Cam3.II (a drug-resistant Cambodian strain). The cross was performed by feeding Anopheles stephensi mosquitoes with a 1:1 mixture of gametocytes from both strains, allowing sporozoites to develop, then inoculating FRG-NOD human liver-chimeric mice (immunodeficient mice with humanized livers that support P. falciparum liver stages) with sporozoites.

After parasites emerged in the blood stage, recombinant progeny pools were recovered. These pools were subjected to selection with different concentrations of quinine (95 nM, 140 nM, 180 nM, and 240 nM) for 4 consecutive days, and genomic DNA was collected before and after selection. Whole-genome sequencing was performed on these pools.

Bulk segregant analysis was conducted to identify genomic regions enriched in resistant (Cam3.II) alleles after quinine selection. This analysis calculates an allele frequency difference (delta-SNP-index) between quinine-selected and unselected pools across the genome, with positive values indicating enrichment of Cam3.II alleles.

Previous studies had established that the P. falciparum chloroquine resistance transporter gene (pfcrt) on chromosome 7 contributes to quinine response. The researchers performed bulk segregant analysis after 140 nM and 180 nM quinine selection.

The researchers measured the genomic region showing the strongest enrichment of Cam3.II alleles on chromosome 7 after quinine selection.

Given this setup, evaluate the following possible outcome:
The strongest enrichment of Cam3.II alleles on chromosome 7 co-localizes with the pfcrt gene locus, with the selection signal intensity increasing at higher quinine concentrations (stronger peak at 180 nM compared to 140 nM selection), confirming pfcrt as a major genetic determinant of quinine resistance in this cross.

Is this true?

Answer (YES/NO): NO